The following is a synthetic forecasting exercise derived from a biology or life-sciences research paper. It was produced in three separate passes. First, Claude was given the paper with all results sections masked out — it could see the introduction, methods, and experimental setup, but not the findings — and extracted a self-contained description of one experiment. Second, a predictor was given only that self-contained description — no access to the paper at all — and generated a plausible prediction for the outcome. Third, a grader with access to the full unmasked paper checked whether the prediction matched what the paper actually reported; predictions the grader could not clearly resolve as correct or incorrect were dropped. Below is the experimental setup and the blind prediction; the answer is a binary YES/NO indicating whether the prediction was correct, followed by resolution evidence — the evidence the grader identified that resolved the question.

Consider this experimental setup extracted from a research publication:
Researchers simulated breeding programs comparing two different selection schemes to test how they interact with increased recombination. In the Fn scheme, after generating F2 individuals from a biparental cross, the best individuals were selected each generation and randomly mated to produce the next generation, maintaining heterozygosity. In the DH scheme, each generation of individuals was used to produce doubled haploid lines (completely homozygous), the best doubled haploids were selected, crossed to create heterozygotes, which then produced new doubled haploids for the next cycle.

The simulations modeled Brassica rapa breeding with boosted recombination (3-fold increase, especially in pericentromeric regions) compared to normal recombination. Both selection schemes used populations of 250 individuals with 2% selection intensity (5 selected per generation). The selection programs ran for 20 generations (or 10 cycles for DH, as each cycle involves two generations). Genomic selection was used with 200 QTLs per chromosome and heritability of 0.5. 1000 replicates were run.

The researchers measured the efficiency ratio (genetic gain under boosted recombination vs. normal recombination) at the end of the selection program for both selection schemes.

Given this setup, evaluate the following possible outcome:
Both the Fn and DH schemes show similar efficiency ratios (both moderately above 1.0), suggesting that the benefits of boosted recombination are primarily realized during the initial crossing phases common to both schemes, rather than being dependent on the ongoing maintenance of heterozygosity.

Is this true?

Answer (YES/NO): YES